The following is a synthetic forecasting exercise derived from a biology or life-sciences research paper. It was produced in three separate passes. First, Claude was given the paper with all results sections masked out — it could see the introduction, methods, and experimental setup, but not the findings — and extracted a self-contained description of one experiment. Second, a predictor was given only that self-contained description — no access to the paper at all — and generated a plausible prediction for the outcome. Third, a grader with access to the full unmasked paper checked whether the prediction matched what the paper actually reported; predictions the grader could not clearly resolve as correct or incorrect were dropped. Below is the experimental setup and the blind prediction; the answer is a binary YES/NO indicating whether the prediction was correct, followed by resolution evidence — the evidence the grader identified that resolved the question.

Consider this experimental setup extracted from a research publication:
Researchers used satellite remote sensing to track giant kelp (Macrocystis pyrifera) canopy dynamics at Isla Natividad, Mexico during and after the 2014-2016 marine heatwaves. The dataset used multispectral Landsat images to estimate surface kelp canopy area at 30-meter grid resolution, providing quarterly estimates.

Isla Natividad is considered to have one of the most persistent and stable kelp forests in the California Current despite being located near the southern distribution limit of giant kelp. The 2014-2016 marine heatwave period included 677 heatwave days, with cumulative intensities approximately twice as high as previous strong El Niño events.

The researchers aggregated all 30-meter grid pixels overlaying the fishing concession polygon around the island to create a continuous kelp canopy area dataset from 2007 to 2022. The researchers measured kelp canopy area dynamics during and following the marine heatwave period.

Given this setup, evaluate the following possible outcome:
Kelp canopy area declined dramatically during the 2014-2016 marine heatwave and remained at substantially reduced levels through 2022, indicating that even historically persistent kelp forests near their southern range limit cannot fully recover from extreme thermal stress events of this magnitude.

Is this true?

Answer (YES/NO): NO